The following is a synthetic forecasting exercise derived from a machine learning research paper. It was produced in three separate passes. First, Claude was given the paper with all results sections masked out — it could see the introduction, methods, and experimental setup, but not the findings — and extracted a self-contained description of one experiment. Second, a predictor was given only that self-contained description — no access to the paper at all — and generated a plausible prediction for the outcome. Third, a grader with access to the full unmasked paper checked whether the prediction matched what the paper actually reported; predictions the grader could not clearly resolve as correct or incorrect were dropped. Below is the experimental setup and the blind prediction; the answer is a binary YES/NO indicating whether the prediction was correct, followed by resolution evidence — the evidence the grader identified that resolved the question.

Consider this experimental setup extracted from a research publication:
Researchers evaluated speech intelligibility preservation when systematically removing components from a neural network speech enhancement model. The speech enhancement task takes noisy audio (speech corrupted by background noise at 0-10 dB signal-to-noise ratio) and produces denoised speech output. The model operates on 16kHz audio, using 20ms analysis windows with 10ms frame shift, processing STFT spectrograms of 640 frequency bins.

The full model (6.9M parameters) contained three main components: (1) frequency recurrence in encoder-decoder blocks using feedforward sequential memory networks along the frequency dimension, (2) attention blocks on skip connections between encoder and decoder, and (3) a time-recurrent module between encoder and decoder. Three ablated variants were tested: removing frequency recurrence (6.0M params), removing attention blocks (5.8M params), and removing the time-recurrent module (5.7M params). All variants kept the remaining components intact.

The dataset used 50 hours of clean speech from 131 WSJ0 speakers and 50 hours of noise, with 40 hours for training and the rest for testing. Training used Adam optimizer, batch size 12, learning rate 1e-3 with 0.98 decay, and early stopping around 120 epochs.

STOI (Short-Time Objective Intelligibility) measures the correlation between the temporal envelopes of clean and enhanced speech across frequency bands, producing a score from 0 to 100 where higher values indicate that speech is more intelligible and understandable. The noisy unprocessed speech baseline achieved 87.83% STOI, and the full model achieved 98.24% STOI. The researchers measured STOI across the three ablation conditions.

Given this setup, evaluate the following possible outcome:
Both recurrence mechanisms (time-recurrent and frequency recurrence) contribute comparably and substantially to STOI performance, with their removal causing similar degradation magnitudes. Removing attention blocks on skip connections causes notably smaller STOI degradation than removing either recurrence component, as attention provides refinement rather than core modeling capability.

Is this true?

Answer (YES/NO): NO